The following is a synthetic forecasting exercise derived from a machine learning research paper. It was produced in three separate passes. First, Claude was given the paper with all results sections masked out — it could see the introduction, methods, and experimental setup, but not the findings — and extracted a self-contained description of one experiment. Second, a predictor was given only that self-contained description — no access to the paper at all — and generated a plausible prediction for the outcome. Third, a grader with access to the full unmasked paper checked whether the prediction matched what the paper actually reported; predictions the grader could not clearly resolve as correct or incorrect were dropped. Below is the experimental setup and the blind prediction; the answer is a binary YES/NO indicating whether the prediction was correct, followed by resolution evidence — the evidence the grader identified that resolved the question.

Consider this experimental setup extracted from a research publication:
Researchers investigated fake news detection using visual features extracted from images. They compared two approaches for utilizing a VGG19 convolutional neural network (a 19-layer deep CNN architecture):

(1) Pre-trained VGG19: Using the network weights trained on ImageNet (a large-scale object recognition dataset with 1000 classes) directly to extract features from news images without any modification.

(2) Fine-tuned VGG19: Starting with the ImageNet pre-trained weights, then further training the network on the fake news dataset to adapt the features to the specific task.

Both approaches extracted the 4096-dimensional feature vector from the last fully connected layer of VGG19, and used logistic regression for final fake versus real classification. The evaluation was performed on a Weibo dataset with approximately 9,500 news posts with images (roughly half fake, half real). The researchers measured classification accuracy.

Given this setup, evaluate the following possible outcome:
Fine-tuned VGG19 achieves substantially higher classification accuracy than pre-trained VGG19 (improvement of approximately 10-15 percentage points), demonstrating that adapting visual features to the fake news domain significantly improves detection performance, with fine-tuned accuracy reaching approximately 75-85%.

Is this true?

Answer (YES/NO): NO